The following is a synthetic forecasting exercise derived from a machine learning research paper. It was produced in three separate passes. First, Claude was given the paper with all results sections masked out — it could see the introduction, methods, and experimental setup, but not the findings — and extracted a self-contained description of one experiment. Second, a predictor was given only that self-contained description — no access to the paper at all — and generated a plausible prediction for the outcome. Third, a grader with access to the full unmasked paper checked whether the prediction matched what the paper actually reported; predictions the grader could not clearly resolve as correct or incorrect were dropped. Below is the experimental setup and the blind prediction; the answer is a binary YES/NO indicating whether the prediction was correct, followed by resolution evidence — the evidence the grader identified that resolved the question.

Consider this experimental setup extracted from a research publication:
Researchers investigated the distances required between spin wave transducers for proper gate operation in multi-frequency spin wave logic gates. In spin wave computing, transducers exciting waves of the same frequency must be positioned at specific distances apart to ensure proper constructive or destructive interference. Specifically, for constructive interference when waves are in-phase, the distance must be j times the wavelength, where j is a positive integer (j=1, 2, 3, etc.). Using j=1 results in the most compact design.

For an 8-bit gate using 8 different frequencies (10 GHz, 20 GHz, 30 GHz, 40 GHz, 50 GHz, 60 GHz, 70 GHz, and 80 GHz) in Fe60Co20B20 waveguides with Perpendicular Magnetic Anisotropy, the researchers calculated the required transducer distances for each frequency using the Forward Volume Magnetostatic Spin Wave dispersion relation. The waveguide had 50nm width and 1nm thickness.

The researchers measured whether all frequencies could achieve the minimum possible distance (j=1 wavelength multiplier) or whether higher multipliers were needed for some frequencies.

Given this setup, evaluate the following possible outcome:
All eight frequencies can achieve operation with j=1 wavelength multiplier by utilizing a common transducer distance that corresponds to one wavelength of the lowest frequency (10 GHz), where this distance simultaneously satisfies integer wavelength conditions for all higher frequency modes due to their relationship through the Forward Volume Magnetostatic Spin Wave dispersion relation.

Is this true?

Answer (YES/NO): NO